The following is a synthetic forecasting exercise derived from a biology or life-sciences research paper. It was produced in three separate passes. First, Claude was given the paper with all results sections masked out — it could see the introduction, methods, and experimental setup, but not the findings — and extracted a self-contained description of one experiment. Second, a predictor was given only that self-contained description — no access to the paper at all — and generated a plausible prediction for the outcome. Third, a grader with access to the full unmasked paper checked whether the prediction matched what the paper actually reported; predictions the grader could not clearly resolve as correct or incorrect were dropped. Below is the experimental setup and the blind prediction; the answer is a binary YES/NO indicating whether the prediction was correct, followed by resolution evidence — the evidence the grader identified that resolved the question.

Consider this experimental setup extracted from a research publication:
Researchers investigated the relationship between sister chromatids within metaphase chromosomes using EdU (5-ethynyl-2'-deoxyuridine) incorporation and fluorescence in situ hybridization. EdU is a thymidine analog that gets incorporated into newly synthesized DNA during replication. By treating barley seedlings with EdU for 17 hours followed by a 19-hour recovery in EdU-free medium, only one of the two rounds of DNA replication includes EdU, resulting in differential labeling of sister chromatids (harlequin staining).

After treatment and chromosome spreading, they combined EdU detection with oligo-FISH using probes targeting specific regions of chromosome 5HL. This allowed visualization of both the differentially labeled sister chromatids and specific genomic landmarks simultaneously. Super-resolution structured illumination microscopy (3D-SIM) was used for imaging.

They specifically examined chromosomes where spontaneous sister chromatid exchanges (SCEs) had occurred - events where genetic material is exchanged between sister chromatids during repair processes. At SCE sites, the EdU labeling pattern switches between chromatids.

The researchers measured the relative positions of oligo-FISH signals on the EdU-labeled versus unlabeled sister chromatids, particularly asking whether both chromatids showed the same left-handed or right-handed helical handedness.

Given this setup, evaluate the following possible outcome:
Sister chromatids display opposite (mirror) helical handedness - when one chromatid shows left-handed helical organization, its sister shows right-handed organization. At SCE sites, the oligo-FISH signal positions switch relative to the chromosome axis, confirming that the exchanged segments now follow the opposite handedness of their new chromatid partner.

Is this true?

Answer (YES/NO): NO